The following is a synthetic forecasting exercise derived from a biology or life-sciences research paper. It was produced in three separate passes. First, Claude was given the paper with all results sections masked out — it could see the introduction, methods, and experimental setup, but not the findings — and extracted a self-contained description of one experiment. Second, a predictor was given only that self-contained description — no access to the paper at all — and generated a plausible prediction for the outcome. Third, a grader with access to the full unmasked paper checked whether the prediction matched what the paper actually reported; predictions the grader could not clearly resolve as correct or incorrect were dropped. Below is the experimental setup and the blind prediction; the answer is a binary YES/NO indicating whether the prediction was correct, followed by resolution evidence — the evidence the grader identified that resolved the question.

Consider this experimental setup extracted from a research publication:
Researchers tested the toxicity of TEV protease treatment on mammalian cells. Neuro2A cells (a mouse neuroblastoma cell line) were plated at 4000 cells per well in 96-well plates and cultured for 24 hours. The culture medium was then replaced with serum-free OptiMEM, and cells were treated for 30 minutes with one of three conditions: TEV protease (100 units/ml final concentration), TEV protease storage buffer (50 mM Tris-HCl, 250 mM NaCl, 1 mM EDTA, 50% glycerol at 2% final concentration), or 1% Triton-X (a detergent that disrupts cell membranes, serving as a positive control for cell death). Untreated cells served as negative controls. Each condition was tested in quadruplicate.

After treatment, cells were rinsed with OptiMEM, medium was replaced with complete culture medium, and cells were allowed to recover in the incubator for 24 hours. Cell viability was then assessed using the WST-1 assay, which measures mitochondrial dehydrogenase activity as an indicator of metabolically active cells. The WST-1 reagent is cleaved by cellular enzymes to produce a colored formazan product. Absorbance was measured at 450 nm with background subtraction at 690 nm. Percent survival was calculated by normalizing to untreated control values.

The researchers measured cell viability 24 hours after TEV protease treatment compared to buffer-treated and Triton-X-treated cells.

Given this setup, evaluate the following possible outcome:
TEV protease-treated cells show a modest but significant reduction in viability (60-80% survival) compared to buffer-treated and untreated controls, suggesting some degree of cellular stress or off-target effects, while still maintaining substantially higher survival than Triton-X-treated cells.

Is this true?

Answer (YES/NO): NO